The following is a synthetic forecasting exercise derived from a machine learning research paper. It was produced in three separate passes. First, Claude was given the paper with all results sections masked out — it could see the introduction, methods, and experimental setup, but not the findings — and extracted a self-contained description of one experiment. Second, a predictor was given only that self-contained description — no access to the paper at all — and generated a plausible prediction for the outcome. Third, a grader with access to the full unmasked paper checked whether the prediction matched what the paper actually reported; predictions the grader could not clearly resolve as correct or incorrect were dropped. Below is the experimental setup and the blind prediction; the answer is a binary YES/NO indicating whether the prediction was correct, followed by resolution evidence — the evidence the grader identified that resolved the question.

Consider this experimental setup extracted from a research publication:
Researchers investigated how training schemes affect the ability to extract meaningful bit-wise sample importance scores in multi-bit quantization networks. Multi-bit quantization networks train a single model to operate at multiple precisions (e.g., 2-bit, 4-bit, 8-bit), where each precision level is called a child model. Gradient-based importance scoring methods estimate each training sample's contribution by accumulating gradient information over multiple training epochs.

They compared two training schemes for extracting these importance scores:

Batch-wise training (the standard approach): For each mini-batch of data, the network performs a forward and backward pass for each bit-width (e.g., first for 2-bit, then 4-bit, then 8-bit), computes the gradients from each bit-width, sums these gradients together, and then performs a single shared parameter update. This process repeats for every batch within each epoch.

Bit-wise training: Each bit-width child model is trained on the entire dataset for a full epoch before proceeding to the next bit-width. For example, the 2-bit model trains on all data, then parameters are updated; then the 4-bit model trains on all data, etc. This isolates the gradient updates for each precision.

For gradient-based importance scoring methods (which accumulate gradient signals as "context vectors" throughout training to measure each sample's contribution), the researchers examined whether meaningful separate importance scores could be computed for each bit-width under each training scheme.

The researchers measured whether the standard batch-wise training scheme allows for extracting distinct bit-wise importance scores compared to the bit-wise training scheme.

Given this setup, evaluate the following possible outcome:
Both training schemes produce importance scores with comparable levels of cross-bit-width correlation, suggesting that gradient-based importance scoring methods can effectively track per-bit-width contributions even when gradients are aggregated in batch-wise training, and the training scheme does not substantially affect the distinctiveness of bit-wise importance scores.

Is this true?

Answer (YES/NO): NO